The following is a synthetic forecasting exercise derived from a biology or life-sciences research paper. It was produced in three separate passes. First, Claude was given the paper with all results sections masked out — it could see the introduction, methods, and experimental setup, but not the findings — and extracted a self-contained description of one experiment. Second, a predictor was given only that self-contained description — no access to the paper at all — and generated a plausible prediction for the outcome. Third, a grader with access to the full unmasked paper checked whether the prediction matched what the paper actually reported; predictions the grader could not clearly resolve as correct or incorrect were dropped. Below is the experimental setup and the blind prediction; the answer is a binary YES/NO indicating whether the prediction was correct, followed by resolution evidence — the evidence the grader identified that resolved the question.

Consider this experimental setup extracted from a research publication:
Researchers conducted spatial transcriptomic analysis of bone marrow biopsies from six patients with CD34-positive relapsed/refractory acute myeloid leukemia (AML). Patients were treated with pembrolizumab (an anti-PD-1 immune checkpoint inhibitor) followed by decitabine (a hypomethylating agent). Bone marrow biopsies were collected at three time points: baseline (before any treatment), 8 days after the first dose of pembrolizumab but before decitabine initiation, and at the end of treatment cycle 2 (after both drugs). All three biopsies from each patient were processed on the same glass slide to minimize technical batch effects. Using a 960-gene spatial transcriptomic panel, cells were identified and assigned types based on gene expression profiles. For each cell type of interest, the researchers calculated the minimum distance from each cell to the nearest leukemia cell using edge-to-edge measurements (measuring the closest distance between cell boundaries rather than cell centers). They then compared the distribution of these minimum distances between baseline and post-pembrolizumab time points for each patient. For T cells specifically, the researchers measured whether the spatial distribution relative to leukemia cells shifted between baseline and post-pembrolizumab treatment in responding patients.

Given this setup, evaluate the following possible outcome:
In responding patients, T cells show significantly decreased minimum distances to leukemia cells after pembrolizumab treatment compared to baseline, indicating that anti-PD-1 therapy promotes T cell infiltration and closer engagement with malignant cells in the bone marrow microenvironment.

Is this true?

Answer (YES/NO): NO